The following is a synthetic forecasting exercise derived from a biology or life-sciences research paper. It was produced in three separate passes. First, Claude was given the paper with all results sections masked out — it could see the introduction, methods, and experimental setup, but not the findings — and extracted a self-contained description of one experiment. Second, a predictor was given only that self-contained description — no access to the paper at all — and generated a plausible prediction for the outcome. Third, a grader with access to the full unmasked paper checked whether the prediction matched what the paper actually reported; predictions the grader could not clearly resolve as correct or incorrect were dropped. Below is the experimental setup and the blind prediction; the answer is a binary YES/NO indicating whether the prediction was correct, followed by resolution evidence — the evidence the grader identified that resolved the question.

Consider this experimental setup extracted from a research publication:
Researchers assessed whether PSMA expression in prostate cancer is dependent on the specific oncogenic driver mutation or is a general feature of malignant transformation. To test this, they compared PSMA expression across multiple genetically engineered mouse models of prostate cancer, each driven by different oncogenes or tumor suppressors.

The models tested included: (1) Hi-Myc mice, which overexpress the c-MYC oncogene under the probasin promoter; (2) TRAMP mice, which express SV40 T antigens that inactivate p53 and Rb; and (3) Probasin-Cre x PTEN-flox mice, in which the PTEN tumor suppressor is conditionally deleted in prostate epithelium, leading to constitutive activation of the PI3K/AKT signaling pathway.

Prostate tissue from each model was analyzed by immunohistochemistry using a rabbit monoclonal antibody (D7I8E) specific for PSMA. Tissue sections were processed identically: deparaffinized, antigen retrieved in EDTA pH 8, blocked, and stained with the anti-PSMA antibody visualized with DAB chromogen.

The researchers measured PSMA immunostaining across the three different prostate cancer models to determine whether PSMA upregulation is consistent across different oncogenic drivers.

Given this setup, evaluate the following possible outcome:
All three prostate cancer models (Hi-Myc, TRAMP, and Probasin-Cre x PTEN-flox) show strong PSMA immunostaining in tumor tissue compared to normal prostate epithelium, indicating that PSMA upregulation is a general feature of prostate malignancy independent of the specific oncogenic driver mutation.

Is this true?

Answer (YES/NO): NO